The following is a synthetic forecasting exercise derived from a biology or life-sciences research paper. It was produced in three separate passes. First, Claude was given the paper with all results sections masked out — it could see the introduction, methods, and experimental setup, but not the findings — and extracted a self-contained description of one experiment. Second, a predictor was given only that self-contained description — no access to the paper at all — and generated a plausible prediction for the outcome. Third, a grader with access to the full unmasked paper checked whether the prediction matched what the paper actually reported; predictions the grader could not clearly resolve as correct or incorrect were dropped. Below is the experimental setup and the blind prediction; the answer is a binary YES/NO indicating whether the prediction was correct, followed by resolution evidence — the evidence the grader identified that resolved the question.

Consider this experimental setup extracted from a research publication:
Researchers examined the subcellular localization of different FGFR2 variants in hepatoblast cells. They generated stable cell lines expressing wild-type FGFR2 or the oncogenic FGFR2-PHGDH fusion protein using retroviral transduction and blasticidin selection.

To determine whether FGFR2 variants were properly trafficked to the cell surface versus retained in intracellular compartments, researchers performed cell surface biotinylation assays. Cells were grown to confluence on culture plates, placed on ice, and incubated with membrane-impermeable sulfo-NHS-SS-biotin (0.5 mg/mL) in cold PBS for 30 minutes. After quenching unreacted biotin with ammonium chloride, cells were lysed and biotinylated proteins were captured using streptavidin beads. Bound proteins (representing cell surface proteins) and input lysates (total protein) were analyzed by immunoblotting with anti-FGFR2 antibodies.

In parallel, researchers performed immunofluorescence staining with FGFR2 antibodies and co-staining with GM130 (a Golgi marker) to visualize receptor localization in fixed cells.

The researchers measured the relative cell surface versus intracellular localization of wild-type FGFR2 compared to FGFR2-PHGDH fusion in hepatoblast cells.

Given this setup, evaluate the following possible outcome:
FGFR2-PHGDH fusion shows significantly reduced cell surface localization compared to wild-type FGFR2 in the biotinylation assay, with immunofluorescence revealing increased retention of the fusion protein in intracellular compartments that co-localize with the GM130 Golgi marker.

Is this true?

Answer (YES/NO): NO